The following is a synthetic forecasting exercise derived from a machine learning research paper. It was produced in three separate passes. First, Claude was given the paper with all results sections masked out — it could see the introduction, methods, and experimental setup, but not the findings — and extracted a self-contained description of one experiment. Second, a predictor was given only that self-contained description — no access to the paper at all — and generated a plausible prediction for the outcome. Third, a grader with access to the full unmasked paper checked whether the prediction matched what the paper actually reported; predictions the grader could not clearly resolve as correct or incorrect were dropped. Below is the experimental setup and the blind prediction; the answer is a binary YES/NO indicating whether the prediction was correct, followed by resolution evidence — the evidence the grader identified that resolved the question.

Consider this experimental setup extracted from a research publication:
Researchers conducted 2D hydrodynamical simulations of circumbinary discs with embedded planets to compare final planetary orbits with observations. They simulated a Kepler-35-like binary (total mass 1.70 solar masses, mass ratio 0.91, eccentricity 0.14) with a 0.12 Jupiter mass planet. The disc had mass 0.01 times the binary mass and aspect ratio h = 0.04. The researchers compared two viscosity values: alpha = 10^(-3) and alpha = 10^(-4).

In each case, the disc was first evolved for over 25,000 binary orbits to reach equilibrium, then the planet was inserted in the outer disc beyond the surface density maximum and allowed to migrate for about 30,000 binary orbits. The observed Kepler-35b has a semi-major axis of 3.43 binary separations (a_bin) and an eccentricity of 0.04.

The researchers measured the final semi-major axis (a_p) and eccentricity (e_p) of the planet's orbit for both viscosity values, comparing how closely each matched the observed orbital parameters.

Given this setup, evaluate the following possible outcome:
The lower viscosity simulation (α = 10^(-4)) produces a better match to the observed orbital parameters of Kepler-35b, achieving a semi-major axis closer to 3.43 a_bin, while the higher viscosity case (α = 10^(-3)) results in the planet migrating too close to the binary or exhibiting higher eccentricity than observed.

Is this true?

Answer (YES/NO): NO